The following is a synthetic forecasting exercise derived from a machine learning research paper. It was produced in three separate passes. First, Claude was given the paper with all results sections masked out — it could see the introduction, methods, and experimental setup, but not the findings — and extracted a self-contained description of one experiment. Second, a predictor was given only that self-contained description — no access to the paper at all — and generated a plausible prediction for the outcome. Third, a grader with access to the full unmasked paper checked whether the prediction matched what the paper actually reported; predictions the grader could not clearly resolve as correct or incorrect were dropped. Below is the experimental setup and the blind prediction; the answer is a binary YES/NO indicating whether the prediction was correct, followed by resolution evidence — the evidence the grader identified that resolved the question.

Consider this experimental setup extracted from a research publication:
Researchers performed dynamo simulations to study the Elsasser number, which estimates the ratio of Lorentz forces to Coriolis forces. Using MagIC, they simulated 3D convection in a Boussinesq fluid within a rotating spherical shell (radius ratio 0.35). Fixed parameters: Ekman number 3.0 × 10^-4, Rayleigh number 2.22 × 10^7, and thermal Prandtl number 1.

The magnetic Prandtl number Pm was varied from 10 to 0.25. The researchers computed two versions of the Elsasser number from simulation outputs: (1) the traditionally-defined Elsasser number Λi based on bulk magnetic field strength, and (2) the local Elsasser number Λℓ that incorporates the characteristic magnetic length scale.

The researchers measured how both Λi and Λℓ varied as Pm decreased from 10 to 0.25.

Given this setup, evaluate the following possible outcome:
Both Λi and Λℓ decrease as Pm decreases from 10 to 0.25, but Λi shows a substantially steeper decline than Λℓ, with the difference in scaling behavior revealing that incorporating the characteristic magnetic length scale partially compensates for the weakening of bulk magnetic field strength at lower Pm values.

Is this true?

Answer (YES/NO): YES